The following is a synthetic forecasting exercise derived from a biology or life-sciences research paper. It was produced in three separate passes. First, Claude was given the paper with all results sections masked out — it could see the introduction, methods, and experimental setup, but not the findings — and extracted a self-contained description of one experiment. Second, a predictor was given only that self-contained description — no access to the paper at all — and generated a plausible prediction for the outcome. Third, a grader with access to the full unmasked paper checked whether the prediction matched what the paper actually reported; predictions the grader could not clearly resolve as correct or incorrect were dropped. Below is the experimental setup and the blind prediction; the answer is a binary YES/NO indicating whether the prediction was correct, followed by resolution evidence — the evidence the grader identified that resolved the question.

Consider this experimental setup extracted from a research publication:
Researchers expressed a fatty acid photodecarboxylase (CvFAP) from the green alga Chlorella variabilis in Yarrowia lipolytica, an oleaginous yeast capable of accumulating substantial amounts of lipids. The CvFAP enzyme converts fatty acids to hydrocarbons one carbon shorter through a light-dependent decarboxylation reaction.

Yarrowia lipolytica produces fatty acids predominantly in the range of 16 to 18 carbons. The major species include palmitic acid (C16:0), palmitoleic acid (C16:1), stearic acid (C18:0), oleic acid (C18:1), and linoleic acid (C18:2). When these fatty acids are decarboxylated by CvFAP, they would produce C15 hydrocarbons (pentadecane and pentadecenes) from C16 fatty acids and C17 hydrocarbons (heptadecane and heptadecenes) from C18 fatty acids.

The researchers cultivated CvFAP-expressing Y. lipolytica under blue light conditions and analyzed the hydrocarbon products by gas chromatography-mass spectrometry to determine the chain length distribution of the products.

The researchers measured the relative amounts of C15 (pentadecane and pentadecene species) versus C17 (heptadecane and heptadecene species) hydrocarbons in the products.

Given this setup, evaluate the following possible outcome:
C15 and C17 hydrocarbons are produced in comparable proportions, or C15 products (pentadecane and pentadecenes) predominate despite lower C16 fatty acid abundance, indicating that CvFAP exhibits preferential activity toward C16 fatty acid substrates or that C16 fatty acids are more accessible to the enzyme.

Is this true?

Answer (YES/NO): NO